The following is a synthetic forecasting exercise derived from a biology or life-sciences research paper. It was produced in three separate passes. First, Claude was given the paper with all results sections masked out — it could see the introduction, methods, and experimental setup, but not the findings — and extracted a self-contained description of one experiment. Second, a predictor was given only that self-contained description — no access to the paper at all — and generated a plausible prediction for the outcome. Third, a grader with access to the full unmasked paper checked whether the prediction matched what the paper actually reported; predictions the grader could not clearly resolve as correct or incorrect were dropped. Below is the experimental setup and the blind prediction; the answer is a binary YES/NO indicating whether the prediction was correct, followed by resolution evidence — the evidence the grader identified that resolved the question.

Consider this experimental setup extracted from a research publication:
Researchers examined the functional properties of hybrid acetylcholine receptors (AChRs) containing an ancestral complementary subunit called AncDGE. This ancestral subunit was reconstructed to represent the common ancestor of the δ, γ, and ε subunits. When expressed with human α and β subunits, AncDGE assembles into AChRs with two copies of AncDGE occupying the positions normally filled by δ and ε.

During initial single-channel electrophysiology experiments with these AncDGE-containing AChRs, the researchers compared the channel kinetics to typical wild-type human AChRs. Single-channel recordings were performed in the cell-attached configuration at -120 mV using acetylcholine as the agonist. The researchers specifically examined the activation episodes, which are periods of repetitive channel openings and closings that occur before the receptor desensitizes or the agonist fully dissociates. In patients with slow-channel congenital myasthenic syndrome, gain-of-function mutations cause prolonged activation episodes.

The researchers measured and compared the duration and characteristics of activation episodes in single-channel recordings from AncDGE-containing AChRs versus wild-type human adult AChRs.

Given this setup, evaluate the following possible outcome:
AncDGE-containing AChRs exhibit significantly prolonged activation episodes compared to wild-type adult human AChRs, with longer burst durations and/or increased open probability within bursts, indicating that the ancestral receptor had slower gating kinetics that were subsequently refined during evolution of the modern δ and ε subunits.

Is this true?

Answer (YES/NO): YES